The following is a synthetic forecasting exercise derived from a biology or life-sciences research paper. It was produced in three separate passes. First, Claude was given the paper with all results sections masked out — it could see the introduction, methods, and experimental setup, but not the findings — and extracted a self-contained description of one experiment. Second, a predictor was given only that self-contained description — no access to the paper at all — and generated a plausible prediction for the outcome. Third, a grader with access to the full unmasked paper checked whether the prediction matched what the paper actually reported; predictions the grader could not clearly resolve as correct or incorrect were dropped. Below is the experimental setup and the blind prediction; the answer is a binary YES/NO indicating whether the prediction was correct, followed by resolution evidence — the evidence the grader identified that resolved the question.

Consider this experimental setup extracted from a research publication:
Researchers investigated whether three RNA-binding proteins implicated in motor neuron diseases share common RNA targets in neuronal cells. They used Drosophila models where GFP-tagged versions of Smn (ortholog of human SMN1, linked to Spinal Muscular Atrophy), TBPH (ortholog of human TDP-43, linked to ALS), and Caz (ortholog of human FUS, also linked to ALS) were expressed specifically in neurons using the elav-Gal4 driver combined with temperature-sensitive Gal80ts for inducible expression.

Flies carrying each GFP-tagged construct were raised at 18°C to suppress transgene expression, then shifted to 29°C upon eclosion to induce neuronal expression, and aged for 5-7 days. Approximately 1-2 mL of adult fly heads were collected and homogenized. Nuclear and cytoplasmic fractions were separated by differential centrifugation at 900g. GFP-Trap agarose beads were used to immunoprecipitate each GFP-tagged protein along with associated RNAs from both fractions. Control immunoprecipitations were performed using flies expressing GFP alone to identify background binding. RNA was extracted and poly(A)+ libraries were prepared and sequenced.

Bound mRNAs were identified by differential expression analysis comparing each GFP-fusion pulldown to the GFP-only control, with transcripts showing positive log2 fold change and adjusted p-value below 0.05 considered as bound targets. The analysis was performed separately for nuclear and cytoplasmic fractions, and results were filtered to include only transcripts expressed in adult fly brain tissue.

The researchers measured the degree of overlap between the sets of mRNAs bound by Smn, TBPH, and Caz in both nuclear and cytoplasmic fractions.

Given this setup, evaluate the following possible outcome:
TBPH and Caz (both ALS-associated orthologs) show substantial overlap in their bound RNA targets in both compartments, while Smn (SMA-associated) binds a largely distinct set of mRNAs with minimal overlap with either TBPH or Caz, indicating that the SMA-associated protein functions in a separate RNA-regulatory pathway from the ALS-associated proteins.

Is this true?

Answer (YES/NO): NO